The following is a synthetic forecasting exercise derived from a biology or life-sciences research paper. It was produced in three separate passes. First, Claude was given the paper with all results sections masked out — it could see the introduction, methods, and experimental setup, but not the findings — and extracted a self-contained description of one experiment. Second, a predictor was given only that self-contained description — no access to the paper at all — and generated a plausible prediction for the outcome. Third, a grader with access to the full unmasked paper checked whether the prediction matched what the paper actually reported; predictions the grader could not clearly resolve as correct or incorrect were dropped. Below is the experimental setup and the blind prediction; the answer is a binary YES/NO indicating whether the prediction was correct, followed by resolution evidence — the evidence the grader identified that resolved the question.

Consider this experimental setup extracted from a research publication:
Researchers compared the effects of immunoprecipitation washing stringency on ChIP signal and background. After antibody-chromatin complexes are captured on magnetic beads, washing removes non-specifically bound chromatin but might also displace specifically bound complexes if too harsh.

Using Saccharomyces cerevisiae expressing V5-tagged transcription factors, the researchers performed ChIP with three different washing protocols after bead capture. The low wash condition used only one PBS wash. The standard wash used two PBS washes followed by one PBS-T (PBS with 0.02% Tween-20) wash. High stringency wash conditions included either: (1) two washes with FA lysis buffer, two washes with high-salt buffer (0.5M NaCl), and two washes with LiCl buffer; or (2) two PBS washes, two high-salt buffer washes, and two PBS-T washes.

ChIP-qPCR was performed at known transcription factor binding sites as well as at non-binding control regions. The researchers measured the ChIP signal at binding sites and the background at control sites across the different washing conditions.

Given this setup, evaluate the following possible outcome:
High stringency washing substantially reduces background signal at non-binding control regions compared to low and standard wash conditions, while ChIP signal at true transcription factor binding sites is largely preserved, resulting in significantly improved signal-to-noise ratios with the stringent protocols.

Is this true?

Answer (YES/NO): YES